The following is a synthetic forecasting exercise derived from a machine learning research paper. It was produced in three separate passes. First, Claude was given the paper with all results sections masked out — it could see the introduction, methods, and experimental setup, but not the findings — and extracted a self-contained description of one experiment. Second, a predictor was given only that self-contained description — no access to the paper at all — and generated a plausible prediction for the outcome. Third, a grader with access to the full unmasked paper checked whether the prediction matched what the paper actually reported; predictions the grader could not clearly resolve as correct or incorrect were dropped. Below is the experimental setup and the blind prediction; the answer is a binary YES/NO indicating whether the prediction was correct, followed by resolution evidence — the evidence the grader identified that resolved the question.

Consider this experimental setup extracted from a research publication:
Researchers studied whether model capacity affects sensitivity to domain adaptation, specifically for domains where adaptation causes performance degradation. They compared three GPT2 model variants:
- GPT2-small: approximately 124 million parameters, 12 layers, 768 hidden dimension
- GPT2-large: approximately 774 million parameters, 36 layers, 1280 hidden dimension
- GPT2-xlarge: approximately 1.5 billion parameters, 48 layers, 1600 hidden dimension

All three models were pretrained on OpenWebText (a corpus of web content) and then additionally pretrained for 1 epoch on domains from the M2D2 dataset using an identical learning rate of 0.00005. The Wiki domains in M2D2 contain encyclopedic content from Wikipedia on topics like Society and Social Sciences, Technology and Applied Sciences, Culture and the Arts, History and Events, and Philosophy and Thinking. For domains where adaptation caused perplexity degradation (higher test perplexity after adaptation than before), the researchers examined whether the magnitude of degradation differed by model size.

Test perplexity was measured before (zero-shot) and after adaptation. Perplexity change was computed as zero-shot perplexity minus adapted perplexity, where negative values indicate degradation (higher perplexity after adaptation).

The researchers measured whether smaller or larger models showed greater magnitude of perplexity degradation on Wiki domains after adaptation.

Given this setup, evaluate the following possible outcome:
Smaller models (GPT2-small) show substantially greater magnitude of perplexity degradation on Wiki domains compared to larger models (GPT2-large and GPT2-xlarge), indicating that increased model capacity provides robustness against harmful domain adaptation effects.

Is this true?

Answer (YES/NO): YES